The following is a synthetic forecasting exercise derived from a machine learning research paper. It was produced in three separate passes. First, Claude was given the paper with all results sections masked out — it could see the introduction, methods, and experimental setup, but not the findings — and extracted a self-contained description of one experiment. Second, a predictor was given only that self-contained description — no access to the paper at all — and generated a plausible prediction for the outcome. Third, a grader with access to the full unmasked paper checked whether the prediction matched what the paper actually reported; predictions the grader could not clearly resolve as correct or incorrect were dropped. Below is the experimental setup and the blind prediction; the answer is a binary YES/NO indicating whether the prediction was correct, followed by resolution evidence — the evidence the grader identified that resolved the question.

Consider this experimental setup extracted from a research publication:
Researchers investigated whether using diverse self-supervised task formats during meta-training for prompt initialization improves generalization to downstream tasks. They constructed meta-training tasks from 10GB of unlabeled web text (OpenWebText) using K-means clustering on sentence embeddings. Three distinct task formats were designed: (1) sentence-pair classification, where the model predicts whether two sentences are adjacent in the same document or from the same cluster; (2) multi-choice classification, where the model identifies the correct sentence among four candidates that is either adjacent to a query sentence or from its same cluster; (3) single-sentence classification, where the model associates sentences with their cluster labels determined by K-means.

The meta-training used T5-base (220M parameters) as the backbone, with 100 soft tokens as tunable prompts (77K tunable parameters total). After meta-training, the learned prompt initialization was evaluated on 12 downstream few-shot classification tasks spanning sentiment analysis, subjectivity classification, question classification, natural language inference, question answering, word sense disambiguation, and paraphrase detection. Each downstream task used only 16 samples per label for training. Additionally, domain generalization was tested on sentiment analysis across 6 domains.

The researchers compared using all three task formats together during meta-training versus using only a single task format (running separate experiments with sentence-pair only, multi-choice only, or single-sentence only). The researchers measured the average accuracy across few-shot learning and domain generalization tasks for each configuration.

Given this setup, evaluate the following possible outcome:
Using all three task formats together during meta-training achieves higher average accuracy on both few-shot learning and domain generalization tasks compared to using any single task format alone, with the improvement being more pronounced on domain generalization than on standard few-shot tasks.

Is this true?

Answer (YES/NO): YES